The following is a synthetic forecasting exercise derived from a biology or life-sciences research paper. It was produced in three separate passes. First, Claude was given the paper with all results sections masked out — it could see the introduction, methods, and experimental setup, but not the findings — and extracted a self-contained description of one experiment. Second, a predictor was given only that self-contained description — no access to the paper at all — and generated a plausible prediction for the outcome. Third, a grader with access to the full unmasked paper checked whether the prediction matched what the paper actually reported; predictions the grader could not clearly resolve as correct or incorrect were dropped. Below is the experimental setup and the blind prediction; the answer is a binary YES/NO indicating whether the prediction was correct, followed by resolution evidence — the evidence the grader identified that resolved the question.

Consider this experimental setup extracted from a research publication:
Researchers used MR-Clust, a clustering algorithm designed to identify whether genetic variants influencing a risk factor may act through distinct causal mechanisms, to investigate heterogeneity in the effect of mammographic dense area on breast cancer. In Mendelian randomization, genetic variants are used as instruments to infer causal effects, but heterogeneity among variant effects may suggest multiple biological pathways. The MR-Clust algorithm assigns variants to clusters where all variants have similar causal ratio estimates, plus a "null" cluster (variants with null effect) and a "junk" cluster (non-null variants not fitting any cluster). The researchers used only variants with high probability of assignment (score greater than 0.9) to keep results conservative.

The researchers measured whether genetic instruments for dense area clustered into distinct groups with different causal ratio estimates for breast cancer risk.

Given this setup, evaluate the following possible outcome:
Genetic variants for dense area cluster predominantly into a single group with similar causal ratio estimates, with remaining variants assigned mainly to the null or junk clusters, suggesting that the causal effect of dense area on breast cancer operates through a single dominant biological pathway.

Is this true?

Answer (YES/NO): NO